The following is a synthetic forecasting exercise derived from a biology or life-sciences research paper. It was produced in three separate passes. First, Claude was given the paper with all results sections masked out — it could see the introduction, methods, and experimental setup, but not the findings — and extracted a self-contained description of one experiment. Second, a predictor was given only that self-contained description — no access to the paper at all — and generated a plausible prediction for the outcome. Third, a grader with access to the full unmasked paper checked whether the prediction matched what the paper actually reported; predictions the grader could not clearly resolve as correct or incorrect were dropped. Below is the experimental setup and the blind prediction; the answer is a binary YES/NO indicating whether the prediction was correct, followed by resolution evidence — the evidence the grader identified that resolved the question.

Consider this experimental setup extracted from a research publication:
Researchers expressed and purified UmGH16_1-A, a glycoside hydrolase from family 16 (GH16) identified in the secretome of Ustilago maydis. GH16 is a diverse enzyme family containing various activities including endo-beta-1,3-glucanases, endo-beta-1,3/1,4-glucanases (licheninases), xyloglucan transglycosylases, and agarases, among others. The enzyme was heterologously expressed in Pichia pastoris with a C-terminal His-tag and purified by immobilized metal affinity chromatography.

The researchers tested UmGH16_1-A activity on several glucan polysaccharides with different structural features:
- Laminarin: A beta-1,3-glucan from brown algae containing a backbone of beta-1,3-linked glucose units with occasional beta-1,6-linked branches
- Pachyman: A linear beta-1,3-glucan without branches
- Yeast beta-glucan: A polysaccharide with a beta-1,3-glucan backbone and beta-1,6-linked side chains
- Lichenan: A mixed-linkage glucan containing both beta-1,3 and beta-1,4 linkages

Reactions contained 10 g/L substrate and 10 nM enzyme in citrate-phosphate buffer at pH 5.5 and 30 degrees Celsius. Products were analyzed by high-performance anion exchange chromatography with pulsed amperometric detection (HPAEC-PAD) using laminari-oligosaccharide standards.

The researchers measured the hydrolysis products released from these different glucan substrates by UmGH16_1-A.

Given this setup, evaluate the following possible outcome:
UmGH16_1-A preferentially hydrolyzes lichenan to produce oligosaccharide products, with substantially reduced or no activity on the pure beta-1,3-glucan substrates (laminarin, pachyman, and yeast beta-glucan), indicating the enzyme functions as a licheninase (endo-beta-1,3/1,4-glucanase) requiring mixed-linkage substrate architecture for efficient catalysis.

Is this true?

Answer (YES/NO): NO